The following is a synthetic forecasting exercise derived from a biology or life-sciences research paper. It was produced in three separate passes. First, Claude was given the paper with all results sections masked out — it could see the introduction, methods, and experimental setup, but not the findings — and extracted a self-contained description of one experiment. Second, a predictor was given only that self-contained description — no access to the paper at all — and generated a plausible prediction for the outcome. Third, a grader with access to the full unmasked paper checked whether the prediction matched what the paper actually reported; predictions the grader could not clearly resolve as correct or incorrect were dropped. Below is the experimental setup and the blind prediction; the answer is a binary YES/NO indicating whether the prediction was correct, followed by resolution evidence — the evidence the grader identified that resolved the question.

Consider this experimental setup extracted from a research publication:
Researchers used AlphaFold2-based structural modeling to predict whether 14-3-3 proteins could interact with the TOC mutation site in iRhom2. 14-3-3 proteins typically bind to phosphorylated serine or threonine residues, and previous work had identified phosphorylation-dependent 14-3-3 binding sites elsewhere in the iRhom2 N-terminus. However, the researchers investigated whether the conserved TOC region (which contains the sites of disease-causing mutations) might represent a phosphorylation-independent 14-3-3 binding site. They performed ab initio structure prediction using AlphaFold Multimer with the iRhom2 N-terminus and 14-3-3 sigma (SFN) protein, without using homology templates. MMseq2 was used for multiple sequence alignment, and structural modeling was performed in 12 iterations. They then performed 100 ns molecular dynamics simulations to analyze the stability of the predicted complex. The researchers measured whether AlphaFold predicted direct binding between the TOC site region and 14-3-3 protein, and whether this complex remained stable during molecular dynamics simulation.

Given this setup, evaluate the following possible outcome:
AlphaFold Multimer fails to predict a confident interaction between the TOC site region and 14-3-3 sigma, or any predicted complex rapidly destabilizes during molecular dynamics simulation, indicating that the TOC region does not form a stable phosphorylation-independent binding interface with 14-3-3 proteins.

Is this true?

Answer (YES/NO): NO